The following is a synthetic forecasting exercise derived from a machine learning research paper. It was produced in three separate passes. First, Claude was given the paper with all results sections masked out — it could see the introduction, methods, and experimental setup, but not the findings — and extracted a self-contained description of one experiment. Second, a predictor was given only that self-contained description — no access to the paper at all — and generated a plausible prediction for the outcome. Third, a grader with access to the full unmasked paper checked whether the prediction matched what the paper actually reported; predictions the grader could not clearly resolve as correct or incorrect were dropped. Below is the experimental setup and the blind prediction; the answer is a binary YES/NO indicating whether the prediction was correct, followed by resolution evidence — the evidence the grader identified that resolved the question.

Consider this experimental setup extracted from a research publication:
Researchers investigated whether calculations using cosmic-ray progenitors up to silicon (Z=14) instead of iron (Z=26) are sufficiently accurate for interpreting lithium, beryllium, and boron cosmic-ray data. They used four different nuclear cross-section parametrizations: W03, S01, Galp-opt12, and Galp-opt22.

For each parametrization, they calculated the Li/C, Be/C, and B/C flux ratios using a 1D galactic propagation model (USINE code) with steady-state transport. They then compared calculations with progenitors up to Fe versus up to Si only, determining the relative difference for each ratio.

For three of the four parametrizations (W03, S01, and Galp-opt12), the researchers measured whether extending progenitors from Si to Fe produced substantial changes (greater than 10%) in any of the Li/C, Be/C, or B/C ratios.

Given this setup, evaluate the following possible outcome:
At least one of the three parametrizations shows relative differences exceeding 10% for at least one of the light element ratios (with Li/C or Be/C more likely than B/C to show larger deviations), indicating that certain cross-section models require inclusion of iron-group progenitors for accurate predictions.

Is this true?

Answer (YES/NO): NO